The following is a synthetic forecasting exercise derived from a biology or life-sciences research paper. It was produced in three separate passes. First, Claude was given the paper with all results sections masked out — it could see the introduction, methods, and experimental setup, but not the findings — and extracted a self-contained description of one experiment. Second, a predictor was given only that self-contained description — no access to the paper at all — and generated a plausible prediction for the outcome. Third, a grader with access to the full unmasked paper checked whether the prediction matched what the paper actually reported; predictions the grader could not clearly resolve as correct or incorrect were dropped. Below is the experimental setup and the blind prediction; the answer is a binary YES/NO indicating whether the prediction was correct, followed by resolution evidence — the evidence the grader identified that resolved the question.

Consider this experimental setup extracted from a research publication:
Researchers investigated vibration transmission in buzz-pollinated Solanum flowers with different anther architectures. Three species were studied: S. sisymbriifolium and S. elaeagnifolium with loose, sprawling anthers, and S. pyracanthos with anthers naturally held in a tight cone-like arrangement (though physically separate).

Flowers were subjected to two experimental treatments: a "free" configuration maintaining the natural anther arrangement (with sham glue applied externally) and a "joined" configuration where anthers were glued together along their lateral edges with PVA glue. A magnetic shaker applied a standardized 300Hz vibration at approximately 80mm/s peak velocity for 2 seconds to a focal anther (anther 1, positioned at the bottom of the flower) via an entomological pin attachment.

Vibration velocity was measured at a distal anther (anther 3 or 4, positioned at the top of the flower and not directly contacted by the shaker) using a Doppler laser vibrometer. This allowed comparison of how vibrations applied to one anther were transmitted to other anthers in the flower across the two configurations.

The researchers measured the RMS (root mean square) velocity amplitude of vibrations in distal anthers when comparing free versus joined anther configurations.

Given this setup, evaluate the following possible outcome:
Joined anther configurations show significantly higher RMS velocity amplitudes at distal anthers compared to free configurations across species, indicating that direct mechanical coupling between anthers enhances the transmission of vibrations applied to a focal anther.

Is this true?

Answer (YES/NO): YES